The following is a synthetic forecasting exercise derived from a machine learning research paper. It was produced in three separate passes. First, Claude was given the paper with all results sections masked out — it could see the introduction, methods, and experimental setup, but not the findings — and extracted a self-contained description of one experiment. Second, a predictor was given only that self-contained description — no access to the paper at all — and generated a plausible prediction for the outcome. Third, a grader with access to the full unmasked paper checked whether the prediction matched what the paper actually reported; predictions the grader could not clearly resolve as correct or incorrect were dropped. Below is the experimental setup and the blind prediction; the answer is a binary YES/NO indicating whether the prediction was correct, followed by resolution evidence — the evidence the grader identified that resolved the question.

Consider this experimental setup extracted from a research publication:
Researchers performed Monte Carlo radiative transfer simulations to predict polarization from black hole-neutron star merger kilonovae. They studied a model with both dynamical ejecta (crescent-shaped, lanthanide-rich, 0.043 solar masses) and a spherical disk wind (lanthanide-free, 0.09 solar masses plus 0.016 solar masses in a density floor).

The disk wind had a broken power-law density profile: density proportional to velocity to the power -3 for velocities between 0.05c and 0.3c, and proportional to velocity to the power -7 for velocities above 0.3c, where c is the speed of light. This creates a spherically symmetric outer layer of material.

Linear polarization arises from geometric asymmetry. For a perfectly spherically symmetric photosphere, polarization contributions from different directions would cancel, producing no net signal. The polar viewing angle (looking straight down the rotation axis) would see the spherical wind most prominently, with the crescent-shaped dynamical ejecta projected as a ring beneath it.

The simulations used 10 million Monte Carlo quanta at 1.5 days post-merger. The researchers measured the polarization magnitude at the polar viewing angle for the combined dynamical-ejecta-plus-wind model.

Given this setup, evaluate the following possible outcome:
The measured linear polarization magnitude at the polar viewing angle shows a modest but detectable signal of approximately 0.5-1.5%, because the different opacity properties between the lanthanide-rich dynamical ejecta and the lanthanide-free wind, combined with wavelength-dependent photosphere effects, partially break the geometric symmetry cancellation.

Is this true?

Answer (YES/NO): NO